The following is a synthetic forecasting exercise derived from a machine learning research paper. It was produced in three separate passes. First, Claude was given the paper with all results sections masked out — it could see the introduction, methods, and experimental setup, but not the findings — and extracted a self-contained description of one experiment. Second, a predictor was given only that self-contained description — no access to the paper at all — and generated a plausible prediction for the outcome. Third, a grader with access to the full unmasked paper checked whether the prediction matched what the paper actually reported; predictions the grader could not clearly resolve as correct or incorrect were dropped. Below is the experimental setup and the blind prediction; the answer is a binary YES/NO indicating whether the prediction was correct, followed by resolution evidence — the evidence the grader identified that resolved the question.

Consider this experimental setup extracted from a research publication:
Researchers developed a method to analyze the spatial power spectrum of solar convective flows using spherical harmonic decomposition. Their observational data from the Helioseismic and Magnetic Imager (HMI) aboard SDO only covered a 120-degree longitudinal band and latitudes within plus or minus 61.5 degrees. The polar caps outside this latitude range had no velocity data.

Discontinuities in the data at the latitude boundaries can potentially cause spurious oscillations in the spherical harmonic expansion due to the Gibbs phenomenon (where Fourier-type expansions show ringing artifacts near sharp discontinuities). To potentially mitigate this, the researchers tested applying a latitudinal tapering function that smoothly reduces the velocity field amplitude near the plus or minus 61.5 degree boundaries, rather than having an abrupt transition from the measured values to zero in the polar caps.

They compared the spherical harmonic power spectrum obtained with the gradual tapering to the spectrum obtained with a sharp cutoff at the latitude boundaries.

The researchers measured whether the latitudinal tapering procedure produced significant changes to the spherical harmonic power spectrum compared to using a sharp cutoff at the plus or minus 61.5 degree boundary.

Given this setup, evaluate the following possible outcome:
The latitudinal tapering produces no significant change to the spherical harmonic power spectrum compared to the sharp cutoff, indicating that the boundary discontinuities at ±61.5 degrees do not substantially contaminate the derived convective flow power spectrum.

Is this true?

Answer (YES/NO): YES